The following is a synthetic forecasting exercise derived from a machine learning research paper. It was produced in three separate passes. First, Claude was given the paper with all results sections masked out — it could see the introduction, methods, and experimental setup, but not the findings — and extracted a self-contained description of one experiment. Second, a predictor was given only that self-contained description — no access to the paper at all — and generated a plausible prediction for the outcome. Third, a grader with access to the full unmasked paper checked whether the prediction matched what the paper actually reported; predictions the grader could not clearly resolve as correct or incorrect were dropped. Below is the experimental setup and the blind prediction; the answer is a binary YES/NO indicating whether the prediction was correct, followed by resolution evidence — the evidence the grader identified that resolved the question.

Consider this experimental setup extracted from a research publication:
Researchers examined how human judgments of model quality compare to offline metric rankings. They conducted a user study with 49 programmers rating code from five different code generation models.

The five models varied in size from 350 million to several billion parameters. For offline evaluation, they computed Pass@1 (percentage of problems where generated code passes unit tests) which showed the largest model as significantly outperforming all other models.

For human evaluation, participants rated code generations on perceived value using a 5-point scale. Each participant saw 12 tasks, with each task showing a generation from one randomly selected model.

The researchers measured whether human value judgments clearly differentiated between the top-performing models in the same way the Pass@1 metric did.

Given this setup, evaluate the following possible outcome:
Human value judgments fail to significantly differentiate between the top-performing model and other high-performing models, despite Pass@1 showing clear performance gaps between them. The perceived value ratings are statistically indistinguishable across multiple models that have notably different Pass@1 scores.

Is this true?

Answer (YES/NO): YES